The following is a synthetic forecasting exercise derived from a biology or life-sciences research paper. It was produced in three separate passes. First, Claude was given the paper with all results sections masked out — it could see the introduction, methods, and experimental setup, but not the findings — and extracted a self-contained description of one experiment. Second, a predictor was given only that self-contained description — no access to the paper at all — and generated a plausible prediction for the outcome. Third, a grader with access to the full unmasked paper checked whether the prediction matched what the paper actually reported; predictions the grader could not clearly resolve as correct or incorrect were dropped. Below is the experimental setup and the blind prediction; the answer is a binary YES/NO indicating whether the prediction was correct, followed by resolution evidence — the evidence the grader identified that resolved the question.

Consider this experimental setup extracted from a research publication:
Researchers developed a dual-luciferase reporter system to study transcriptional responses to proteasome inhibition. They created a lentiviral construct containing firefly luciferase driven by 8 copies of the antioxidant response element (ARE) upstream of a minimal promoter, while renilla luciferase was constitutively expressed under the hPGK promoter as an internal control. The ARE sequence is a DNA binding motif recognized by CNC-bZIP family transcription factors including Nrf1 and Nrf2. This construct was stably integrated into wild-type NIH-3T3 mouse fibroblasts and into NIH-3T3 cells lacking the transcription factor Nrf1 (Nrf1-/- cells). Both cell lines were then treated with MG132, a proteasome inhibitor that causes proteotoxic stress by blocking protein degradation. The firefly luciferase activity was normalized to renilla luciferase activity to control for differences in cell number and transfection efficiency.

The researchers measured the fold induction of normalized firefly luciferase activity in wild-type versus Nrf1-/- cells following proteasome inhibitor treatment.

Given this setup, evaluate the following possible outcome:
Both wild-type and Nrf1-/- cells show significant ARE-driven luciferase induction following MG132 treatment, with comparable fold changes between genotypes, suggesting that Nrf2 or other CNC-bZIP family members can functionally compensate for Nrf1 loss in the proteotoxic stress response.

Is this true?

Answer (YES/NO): NO